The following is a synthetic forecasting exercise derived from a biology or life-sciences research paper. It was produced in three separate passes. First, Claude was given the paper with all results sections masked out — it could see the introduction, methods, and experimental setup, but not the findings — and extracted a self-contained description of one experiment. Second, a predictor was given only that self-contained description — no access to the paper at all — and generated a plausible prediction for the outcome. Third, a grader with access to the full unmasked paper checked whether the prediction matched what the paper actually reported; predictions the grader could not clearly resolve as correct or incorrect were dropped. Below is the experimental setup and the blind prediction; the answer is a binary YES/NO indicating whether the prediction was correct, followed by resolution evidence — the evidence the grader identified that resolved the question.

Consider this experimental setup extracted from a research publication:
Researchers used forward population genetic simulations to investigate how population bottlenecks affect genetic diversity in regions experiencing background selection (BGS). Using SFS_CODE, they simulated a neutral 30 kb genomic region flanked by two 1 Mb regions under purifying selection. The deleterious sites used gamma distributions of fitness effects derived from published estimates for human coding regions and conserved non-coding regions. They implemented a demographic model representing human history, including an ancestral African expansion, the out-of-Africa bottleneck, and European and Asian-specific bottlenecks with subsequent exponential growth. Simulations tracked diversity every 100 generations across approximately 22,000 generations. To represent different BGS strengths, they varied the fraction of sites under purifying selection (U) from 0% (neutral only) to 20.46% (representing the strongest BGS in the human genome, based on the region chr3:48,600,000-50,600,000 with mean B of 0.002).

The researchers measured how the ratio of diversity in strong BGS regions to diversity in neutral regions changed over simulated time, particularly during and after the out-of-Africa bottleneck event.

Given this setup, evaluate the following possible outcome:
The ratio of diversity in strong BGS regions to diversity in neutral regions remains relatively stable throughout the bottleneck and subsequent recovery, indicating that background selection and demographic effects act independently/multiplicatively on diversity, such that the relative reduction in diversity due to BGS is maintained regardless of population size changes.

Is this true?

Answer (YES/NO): NO